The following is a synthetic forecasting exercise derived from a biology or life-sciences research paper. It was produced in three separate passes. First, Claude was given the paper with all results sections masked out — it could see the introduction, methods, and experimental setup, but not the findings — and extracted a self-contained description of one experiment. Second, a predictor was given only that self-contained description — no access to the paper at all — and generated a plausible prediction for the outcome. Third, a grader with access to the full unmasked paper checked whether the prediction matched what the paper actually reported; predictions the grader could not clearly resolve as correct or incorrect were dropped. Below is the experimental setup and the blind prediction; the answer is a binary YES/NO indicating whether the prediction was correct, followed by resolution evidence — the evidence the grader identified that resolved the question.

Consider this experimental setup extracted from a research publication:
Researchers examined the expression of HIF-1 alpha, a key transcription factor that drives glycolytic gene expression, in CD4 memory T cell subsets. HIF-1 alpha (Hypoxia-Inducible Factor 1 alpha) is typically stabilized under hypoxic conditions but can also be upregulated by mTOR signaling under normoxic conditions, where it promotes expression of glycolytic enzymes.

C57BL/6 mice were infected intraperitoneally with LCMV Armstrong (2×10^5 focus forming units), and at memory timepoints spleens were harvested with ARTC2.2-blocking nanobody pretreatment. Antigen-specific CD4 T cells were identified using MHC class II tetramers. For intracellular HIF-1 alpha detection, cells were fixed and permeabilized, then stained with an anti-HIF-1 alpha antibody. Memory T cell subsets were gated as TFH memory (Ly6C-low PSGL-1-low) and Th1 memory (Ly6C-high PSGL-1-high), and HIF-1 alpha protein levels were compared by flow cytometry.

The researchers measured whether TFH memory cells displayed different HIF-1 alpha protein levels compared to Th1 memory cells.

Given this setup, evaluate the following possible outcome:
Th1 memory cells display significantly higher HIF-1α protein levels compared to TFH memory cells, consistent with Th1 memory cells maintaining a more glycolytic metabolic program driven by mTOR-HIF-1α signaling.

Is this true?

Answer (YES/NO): NO